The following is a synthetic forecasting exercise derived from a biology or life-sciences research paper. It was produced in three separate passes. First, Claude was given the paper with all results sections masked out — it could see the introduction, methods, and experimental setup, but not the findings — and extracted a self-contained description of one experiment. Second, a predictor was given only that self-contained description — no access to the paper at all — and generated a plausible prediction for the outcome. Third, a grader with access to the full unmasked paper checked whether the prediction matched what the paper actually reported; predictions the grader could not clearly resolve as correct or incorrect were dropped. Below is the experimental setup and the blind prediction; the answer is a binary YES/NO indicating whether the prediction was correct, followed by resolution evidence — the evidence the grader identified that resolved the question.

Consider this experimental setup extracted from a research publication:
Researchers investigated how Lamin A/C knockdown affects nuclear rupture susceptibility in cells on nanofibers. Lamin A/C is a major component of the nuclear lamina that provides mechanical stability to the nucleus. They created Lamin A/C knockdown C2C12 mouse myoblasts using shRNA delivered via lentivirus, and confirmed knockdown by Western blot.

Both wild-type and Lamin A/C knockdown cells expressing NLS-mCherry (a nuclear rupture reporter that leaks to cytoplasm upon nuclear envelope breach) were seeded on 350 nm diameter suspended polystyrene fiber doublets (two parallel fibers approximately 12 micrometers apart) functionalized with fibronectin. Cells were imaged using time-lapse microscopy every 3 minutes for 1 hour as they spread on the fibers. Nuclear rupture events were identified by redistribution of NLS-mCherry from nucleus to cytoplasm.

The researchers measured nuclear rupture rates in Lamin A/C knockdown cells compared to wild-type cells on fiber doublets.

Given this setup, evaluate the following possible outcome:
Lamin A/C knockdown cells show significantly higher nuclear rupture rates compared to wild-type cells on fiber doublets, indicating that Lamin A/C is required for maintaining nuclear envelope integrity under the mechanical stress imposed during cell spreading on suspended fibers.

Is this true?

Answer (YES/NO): NO